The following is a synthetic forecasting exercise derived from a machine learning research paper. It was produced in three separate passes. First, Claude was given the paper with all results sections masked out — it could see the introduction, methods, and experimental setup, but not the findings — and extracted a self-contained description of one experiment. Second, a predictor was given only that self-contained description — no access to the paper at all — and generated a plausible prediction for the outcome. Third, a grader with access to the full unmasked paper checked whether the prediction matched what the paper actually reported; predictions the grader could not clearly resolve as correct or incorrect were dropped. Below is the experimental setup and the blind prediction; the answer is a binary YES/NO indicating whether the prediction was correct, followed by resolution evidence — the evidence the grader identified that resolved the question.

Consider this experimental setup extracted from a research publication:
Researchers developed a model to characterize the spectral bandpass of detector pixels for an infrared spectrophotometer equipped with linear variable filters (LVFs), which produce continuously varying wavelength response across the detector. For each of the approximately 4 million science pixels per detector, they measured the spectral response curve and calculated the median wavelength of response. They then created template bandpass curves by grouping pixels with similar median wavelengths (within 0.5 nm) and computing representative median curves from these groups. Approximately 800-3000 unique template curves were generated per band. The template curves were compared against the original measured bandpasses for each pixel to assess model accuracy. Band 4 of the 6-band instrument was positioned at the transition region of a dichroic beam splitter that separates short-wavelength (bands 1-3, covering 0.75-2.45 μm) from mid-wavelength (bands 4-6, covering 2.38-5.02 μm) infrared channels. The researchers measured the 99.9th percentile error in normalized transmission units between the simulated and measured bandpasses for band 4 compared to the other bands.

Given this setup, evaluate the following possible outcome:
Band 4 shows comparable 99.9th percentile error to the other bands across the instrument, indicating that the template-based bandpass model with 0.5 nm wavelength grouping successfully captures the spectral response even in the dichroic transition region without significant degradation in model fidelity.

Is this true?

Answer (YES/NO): NO